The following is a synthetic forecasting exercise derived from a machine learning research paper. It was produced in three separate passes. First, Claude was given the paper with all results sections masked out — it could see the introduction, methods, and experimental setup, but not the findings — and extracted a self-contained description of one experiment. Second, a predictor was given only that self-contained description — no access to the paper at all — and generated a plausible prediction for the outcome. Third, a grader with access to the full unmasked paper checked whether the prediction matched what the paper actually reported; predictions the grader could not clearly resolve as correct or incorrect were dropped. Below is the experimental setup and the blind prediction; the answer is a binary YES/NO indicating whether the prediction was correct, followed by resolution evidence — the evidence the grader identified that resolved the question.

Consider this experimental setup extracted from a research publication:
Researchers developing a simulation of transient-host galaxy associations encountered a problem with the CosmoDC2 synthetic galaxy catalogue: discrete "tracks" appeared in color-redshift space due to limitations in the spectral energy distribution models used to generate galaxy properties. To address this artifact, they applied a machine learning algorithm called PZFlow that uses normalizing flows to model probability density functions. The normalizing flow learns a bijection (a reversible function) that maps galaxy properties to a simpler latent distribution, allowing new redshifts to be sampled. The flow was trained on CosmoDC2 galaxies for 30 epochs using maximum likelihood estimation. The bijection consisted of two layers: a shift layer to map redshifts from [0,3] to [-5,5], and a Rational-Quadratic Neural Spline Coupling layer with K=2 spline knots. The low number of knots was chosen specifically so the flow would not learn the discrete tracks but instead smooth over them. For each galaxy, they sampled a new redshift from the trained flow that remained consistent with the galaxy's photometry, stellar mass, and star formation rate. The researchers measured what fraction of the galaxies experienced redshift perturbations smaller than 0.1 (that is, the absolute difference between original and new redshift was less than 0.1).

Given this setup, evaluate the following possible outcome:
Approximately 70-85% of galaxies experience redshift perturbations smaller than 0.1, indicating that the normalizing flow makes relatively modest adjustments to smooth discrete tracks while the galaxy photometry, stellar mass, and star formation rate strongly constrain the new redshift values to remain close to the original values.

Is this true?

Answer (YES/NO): NO